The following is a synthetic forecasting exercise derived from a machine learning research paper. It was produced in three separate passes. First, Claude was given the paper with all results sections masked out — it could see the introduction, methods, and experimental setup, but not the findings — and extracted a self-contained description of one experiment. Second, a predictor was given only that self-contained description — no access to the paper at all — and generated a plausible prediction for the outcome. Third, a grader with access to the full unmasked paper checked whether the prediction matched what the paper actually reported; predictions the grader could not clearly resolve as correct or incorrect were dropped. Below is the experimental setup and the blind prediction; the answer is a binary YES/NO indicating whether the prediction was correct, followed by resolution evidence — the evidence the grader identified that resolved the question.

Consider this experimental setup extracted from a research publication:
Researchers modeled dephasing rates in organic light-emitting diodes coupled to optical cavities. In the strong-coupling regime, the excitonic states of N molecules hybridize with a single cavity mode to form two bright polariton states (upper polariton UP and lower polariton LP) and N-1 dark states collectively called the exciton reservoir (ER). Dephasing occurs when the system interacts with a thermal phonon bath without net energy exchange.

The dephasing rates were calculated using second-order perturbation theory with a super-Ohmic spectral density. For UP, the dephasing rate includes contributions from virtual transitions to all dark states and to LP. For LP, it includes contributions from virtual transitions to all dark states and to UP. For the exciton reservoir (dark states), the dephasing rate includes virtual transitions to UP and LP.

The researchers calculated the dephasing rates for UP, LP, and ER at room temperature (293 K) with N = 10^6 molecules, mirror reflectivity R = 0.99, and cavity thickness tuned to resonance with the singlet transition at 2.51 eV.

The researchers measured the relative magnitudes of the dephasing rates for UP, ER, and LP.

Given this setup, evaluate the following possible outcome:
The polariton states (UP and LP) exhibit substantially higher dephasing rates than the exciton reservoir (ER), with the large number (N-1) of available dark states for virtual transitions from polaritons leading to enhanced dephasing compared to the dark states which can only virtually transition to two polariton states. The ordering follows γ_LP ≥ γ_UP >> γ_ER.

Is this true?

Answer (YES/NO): NO